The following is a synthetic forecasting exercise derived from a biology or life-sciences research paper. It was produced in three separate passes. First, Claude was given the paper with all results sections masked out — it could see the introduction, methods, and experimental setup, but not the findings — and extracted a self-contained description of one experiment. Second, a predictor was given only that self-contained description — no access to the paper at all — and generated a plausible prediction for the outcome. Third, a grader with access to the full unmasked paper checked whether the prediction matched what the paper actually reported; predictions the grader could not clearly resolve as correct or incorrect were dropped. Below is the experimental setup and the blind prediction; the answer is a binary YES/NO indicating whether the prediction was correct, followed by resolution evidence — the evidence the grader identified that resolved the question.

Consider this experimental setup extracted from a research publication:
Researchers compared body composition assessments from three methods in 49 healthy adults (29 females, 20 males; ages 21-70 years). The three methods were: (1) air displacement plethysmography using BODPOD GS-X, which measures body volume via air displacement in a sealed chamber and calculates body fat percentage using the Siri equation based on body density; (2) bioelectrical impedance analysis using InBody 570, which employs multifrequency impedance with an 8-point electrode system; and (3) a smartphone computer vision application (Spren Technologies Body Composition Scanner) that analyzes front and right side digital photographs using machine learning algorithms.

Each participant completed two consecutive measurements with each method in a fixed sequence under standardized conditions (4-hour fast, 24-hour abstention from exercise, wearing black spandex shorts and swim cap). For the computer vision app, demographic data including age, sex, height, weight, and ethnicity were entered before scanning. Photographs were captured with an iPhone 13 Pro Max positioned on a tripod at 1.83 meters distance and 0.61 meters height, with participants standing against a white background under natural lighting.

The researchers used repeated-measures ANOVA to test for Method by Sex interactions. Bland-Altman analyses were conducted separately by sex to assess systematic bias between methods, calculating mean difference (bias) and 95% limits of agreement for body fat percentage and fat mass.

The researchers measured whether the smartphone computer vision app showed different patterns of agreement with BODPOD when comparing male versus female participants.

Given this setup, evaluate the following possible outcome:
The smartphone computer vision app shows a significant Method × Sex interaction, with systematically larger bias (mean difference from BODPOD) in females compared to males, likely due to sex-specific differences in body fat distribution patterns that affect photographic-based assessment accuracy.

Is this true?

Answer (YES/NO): YES